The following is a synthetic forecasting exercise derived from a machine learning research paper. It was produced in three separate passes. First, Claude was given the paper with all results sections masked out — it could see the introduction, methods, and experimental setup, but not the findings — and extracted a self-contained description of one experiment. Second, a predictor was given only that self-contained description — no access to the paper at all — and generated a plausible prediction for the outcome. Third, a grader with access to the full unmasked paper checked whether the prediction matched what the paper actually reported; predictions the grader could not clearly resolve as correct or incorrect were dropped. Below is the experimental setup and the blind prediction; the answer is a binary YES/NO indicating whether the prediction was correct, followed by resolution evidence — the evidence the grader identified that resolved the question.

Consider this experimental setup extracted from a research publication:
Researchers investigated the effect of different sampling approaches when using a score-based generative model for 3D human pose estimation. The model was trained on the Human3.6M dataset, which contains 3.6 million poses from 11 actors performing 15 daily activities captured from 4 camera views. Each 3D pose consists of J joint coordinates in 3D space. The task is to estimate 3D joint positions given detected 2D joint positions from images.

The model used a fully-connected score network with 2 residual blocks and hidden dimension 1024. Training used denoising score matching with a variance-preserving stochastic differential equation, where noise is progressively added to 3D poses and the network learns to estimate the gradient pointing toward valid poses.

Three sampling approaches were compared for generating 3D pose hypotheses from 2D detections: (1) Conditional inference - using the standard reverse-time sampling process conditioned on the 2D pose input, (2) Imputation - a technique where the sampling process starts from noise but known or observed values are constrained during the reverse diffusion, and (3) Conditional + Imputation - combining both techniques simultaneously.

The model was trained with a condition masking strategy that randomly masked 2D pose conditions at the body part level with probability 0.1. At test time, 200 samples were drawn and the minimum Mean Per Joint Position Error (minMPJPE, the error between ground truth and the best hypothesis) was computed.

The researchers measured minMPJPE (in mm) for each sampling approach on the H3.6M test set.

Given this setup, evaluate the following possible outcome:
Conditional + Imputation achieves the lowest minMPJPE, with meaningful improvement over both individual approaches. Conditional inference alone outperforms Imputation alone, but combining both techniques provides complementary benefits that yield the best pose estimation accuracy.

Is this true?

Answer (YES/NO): NO